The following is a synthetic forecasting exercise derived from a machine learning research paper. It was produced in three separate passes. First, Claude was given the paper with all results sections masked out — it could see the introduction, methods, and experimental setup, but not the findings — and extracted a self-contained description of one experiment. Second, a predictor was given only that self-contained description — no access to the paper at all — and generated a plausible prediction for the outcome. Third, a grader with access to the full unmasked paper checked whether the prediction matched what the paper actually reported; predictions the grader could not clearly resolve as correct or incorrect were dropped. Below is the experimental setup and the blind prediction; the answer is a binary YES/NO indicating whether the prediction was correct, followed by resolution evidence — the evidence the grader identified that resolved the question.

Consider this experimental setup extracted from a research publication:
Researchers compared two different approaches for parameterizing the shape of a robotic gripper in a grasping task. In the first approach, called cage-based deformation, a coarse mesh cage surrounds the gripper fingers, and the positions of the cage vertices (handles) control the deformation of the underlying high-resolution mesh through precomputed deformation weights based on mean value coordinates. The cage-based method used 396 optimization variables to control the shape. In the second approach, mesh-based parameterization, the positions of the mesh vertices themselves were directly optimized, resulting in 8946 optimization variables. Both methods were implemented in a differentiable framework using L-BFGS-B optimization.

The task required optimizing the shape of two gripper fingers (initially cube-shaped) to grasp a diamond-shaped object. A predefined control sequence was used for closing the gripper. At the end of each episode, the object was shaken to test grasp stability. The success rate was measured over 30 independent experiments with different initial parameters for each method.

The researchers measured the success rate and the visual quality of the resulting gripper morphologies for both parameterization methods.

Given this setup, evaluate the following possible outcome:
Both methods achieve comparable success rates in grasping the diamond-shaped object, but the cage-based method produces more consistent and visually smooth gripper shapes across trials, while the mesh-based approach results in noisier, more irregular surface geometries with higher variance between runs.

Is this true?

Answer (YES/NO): YES